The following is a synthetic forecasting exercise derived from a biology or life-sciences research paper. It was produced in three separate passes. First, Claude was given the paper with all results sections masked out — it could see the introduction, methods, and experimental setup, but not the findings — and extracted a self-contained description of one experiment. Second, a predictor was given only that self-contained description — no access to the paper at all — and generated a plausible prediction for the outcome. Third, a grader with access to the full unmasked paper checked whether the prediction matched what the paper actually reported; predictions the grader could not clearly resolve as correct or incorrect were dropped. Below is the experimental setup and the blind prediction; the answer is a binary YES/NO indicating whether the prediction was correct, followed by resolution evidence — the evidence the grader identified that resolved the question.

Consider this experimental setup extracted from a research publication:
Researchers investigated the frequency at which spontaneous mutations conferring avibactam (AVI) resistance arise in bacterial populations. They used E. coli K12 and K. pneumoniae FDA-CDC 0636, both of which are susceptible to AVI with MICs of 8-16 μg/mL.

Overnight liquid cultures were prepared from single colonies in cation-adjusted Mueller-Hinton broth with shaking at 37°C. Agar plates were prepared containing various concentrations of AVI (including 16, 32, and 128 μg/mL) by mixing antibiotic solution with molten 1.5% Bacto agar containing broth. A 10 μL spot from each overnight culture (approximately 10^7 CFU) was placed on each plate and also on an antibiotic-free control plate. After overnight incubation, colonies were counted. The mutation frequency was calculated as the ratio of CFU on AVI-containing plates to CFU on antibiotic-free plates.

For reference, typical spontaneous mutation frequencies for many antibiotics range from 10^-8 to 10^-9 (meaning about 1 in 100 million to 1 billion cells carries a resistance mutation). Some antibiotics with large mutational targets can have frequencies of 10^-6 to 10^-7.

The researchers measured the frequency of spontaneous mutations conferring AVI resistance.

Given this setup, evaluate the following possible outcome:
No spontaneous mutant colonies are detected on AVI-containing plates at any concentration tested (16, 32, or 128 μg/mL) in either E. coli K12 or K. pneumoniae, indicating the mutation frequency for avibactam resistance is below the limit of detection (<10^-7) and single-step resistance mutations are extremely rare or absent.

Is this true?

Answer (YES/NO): NO